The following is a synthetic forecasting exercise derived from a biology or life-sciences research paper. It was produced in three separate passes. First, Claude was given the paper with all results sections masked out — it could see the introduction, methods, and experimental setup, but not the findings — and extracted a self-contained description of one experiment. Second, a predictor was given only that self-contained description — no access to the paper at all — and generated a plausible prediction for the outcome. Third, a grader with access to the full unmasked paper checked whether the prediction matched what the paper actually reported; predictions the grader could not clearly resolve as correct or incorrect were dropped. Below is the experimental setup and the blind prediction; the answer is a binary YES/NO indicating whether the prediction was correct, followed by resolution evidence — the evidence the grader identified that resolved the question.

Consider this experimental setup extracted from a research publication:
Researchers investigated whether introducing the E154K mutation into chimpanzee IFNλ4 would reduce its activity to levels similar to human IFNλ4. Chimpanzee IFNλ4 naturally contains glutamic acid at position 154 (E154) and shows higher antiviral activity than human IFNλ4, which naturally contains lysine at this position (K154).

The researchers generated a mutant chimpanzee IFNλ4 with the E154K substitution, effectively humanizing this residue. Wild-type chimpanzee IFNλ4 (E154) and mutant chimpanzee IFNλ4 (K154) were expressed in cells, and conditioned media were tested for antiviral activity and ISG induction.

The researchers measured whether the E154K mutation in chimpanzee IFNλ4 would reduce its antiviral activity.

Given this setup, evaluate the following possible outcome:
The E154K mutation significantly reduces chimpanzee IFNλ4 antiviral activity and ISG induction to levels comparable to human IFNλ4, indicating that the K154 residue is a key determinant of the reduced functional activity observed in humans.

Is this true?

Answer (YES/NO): YES